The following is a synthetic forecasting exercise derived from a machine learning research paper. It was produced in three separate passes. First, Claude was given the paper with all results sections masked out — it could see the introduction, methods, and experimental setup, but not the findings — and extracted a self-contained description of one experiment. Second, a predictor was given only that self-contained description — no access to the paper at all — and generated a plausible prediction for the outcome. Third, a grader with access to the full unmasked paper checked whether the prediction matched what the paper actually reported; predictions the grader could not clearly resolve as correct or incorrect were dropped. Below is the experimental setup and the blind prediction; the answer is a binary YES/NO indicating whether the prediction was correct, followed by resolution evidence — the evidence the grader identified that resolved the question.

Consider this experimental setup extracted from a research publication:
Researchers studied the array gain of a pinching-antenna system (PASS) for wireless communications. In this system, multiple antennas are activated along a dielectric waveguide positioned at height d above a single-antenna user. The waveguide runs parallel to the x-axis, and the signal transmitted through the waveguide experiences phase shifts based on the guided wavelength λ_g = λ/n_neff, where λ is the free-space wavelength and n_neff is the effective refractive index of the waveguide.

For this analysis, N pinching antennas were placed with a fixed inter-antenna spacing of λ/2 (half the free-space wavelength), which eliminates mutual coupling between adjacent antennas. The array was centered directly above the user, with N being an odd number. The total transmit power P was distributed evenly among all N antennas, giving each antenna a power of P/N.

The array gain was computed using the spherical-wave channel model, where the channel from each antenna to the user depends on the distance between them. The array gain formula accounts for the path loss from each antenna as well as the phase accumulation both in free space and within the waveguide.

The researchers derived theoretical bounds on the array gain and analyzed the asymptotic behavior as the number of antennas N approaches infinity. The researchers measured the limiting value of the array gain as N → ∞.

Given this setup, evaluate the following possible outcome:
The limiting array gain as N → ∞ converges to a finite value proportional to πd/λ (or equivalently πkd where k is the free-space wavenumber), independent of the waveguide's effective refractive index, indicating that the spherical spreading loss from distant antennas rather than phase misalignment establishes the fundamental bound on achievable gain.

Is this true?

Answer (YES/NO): NO